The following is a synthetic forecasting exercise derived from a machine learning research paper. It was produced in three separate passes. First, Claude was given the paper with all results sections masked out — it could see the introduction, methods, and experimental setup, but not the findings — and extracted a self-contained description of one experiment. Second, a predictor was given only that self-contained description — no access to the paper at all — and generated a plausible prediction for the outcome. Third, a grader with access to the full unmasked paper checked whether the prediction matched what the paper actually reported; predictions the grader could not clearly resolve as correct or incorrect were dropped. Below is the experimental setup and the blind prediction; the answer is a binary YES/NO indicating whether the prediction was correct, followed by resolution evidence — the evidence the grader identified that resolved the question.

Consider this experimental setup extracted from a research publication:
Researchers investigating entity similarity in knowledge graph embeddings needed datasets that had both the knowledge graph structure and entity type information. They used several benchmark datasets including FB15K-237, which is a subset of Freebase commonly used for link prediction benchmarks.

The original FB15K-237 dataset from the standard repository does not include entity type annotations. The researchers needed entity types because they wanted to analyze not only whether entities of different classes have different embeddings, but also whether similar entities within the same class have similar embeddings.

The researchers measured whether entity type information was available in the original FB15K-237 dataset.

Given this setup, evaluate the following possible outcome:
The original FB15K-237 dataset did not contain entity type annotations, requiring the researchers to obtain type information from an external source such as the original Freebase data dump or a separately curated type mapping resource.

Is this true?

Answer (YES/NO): YES